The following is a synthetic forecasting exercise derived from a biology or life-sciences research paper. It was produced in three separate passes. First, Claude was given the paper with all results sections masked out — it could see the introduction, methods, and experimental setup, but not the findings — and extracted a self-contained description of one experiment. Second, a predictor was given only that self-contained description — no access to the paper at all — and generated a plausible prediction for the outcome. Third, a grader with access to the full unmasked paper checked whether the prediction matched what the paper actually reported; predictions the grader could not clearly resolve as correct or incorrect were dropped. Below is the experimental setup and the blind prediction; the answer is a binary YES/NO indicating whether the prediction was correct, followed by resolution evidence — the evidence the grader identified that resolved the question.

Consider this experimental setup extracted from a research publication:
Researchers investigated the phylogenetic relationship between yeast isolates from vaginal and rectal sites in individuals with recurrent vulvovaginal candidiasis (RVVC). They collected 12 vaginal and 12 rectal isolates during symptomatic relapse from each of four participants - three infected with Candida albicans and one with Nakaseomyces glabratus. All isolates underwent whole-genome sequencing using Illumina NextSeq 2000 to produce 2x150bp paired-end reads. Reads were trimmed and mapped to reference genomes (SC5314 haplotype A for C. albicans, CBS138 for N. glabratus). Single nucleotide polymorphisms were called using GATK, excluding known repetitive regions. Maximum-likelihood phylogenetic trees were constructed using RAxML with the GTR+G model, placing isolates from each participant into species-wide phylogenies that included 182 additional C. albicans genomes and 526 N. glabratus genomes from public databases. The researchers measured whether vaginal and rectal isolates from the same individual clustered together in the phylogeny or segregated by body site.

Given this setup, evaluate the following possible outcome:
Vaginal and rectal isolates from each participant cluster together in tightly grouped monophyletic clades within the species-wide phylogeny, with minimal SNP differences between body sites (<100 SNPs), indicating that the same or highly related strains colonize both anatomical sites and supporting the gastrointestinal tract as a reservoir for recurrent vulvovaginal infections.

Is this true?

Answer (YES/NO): NO